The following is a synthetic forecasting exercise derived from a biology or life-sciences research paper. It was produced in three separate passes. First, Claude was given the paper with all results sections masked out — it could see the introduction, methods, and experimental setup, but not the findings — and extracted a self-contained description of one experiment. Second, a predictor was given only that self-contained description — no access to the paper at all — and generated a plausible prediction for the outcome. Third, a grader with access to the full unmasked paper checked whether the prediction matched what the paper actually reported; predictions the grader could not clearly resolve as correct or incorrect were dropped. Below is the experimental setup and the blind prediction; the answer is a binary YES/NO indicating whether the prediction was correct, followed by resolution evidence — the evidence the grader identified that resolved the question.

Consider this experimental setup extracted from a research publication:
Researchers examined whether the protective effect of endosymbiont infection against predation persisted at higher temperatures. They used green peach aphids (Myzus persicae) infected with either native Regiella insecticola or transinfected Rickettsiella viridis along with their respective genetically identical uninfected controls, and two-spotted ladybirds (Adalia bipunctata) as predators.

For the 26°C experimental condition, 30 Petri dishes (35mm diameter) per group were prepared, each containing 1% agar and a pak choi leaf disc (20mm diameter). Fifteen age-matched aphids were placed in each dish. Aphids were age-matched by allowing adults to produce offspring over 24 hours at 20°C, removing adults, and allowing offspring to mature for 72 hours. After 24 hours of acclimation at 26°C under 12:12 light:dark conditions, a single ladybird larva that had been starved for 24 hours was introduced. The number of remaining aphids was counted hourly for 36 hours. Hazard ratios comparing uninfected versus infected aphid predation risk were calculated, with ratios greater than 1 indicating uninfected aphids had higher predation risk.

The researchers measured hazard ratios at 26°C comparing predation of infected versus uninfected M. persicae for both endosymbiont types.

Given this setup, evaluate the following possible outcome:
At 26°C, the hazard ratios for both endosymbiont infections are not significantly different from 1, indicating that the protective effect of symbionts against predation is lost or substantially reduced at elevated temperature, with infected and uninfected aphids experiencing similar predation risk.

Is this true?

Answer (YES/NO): NO